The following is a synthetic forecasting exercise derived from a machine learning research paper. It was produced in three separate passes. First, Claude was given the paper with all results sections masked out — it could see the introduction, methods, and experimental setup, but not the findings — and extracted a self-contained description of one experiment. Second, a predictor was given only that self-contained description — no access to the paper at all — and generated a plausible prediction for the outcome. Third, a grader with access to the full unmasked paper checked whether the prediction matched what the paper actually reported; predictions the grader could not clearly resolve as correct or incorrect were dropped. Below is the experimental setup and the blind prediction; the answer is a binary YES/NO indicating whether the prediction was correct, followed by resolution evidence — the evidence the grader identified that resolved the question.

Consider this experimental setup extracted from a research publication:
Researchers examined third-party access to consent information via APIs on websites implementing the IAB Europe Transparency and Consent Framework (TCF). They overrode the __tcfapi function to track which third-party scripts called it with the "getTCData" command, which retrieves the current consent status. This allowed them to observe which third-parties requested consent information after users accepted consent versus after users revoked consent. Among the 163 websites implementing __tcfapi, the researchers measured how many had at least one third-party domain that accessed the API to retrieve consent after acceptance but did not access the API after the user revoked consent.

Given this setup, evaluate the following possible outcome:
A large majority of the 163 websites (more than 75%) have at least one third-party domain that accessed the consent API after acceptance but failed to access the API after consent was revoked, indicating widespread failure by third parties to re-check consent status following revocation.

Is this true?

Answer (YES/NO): NO